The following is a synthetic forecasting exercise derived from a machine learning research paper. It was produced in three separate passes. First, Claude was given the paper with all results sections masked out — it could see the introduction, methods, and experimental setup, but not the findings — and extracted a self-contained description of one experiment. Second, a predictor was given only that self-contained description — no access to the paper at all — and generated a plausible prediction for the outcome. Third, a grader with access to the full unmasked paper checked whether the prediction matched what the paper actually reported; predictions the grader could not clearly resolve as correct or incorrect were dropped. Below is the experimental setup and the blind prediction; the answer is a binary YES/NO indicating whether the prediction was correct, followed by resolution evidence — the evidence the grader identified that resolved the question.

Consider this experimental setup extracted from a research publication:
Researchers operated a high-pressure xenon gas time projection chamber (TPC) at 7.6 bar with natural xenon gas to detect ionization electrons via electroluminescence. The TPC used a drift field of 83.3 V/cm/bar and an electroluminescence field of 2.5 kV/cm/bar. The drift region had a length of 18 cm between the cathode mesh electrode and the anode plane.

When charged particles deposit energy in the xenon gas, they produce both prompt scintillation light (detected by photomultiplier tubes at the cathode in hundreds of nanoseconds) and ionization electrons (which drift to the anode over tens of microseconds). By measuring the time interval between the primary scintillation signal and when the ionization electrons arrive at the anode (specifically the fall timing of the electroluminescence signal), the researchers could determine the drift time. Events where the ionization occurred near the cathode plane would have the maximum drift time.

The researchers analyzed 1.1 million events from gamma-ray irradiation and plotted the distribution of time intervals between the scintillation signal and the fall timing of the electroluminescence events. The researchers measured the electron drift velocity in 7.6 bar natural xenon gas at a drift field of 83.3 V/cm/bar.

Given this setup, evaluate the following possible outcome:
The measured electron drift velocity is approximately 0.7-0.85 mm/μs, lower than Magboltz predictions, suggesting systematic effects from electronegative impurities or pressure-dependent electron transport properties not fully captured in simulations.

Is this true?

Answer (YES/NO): NO